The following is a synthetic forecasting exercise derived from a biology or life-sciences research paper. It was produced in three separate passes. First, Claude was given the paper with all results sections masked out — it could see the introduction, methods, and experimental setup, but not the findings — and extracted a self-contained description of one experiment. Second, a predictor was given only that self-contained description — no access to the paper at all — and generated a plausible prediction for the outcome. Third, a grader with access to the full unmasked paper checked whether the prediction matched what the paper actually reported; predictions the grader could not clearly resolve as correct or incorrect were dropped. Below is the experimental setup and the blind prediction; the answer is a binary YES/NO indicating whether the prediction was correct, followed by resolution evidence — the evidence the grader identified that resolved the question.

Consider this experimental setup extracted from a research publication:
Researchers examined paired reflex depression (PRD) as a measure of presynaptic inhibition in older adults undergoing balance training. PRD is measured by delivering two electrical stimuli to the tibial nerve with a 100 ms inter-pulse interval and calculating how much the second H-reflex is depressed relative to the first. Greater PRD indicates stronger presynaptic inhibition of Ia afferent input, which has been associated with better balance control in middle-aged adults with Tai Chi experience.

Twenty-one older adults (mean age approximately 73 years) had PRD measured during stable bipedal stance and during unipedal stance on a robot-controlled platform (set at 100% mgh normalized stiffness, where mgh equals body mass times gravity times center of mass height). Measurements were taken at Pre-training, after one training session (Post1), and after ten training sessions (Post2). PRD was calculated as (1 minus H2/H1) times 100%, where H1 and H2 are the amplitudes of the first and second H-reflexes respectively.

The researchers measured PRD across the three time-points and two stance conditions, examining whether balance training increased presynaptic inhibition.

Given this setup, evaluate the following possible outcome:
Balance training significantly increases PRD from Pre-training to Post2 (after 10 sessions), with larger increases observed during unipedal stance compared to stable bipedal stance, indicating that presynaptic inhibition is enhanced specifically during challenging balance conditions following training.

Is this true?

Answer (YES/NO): NO